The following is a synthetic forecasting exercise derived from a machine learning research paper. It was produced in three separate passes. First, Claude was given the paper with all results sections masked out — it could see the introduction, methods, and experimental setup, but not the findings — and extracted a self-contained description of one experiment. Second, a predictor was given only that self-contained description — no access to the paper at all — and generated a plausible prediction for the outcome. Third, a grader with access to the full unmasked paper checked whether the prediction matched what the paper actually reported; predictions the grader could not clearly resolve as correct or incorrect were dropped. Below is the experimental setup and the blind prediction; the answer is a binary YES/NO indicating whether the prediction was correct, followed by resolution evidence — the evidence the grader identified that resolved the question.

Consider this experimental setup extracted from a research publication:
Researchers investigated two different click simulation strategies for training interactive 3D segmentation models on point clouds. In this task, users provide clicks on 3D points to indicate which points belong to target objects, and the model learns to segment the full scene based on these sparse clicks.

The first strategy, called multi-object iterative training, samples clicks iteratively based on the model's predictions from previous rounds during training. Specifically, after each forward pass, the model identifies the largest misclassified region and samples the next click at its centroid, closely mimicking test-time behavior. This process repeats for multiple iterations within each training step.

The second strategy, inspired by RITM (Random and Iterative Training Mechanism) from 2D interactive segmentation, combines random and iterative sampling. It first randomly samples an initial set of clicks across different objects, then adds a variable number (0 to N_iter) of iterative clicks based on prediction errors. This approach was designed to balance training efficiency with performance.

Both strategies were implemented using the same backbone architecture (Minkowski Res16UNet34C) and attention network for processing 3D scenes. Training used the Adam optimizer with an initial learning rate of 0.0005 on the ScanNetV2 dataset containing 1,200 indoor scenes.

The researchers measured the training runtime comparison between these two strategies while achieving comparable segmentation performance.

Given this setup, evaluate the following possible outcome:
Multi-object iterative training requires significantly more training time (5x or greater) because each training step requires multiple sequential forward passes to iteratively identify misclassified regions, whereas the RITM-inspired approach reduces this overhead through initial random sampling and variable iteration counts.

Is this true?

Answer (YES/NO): NO